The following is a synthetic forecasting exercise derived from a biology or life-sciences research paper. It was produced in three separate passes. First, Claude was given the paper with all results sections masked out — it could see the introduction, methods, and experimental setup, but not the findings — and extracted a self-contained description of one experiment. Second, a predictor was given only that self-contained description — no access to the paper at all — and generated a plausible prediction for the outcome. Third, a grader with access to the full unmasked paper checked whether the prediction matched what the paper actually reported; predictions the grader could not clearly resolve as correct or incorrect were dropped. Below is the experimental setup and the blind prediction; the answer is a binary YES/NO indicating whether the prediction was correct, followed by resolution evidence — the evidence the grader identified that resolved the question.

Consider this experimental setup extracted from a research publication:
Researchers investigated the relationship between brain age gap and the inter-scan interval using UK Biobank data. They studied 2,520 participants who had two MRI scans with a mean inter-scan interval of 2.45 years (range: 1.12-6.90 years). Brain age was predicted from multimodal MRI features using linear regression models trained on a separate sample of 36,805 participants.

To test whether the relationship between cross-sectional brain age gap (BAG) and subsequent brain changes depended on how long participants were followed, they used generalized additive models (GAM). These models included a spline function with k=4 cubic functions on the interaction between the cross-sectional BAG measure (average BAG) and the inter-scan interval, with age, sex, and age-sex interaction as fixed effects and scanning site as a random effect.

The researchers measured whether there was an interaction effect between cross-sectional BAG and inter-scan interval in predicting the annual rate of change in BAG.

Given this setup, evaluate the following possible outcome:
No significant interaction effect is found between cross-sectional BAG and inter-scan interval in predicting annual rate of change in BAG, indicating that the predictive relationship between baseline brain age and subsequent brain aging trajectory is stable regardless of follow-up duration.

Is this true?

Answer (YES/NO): YES